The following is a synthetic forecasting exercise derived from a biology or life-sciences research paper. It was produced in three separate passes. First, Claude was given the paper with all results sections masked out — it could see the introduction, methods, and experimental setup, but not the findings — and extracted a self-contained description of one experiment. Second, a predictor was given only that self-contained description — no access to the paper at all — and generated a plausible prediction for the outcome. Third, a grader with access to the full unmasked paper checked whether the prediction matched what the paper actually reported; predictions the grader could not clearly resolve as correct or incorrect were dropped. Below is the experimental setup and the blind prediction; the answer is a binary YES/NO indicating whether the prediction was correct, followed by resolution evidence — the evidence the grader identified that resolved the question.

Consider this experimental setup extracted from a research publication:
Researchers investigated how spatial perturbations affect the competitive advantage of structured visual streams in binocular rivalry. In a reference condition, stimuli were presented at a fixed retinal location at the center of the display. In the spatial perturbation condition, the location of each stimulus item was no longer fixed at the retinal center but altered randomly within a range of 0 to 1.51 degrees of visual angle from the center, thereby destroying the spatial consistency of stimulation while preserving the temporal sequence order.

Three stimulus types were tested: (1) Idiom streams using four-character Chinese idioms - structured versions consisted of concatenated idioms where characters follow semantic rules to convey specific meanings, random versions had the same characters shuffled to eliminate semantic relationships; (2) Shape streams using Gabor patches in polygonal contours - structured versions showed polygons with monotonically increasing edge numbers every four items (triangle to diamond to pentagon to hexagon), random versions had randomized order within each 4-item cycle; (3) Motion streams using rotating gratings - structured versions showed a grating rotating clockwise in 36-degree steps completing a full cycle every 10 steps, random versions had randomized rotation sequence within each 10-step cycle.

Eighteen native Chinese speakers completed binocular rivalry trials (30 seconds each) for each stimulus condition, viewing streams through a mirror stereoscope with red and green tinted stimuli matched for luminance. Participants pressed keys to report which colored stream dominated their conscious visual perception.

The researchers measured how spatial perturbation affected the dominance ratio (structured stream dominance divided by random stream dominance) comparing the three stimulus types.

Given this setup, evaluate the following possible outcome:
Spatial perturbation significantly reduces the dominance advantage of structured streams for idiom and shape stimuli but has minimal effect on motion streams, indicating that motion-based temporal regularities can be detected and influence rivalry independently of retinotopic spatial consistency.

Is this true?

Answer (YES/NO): NO